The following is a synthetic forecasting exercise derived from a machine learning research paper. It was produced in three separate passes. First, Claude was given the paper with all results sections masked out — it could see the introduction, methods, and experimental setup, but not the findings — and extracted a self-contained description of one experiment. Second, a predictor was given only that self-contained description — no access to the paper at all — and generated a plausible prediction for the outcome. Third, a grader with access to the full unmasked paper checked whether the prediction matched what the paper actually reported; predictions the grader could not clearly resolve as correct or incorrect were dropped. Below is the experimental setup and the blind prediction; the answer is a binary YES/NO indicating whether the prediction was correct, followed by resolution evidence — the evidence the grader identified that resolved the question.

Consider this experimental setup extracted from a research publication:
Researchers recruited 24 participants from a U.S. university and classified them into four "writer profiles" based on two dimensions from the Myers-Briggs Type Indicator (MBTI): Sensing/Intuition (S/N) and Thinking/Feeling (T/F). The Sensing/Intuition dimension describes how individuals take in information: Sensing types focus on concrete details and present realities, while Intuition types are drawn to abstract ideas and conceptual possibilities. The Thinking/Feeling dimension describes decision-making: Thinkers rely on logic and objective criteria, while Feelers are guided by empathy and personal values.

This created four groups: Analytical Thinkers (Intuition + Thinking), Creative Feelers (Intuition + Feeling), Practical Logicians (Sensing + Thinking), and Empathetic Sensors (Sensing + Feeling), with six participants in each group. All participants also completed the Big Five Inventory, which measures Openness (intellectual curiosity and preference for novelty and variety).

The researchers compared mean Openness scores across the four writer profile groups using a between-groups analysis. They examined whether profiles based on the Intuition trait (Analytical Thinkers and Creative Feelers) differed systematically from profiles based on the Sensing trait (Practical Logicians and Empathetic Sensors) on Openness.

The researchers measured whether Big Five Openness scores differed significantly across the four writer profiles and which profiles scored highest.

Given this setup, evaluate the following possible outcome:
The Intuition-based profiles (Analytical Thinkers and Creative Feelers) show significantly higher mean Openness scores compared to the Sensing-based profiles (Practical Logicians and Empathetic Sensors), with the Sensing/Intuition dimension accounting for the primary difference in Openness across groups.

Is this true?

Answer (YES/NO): YES